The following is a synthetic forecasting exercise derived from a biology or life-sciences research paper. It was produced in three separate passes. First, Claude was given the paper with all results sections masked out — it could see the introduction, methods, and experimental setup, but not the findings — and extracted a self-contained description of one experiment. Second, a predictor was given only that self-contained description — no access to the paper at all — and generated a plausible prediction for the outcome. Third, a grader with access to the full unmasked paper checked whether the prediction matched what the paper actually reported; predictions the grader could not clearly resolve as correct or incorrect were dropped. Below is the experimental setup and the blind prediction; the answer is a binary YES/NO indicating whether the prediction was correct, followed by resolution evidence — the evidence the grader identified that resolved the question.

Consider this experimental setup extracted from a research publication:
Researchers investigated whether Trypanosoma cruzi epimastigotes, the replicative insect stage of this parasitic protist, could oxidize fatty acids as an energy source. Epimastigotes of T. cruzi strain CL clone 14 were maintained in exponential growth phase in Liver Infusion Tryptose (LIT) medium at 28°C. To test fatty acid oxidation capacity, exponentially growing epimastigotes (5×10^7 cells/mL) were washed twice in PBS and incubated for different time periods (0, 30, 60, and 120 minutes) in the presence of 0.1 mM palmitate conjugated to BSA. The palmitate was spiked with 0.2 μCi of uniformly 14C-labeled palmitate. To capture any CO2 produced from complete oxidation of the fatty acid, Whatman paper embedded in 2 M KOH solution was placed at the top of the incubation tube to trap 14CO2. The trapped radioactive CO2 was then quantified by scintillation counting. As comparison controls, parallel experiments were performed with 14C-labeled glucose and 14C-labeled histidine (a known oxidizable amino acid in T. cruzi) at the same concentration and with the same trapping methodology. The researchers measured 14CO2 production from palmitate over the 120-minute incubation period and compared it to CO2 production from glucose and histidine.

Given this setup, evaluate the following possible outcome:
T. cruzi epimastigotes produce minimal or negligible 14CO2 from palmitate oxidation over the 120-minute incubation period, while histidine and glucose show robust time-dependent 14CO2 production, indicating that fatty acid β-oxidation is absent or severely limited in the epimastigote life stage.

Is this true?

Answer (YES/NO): NO